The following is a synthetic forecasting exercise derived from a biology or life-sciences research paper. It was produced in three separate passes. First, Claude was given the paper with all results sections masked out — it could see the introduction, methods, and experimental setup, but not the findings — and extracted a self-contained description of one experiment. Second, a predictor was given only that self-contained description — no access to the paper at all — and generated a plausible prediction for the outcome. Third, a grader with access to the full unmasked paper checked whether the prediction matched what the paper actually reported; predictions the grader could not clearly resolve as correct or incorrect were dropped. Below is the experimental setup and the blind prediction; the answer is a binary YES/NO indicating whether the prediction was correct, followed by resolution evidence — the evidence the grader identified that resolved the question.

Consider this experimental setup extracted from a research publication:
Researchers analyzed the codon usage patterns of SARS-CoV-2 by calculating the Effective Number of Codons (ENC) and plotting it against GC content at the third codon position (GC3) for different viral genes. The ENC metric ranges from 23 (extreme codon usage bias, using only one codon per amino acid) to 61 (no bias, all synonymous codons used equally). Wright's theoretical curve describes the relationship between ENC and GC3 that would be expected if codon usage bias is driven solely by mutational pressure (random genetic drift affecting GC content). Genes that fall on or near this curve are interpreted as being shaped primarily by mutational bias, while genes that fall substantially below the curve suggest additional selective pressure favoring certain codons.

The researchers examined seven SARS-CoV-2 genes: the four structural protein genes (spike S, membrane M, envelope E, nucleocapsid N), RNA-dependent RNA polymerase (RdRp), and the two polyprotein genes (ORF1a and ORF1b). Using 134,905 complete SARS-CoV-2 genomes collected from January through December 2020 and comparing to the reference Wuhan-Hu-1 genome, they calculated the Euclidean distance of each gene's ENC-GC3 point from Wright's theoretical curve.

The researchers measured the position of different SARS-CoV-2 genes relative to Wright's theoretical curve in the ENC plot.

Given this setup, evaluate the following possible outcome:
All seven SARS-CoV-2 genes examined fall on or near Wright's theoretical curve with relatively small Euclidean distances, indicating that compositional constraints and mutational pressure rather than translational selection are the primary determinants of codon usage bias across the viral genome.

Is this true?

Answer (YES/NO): NO